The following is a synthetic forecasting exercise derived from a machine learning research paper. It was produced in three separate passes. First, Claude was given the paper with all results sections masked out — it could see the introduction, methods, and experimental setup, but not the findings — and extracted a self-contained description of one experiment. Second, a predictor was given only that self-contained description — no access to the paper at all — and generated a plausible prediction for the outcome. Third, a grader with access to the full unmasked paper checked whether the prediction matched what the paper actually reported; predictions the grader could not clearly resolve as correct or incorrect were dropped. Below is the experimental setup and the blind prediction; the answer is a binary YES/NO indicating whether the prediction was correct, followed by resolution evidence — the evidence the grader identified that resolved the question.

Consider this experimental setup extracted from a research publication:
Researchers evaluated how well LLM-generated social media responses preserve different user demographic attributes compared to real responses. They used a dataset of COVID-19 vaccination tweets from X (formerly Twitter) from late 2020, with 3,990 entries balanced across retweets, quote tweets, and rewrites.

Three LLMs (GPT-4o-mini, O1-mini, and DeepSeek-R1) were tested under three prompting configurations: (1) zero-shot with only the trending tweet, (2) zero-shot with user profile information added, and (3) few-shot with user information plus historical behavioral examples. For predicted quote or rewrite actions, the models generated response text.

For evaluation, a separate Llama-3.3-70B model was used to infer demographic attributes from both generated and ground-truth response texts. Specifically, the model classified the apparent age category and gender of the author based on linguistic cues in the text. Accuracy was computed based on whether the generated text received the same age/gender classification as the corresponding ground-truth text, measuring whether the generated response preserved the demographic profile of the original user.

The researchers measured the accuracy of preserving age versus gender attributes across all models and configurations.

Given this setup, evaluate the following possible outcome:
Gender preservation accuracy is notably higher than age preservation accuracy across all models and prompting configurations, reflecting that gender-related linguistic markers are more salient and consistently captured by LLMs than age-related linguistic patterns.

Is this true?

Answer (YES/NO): NO